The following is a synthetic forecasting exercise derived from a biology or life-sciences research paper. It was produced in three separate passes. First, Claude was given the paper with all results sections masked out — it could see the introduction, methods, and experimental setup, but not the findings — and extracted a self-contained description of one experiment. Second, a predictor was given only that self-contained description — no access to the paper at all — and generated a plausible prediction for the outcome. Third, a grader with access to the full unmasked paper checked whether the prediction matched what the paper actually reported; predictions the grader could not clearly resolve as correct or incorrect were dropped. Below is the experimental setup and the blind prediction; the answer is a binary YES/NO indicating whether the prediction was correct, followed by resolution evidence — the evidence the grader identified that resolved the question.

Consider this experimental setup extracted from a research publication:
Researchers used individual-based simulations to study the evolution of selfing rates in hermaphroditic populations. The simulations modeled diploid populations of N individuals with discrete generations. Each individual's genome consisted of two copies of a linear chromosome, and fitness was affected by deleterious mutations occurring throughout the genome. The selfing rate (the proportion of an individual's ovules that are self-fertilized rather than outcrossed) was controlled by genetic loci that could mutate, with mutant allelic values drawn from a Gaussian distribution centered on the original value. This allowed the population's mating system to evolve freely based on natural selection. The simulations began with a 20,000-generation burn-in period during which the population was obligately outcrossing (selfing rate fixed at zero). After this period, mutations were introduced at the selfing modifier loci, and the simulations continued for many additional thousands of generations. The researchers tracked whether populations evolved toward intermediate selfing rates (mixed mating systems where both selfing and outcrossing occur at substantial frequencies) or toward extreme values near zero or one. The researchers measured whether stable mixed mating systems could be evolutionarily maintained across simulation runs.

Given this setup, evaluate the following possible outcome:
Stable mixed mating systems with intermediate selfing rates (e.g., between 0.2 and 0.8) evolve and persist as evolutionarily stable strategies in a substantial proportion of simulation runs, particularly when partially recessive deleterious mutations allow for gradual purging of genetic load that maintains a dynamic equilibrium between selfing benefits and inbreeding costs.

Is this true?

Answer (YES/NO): NO